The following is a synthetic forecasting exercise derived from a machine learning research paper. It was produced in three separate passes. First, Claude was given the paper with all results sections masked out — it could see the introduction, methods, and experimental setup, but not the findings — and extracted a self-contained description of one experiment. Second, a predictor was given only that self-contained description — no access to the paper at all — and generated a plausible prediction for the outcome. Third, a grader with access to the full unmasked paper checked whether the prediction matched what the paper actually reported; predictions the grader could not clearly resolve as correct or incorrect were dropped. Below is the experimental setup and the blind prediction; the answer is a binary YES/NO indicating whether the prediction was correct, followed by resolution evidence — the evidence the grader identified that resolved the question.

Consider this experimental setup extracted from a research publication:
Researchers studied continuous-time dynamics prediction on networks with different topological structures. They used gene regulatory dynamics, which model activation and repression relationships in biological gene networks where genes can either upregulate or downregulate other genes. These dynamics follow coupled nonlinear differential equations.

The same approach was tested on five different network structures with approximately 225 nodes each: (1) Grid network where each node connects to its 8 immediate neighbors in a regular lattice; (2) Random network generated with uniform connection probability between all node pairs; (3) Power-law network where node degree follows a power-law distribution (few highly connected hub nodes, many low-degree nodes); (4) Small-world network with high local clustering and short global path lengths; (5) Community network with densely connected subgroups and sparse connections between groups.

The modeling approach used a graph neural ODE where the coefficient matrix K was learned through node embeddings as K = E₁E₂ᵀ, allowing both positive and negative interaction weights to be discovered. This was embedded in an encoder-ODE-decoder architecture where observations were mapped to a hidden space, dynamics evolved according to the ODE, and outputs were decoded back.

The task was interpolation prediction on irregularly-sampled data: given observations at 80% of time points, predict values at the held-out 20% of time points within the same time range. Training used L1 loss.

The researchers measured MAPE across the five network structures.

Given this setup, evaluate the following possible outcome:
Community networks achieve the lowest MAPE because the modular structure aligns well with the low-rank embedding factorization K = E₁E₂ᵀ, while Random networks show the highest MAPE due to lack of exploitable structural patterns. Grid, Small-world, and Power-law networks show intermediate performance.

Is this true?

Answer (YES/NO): NO